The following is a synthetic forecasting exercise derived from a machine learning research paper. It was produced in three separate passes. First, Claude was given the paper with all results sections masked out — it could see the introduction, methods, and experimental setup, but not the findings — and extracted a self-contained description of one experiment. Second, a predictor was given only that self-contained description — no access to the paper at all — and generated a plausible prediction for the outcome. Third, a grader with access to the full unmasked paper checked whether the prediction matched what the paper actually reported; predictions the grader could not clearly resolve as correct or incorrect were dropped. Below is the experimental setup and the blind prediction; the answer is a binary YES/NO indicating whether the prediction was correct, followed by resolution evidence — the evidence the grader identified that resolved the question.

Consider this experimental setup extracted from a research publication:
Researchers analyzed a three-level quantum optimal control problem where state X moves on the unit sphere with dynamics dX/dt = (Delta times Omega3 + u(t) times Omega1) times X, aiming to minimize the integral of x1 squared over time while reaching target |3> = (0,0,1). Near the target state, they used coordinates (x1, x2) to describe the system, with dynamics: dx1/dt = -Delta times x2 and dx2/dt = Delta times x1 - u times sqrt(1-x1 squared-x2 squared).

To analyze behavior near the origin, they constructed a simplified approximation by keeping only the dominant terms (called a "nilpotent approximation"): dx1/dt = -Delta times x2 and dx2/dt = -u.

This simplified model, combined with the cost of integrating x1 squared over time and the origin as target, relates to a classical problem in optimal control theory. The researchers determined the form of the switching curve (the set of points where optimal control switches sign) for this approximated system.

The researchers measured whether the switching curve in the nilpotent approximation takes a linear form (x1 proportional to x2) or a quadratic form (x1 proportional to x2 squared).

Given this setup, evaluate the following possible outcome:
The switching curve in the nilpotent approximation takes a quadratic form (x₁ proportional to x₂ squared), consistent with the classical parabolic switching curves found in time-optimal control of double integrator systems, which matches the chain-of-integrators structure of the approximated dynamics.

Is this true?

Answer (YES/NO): YES